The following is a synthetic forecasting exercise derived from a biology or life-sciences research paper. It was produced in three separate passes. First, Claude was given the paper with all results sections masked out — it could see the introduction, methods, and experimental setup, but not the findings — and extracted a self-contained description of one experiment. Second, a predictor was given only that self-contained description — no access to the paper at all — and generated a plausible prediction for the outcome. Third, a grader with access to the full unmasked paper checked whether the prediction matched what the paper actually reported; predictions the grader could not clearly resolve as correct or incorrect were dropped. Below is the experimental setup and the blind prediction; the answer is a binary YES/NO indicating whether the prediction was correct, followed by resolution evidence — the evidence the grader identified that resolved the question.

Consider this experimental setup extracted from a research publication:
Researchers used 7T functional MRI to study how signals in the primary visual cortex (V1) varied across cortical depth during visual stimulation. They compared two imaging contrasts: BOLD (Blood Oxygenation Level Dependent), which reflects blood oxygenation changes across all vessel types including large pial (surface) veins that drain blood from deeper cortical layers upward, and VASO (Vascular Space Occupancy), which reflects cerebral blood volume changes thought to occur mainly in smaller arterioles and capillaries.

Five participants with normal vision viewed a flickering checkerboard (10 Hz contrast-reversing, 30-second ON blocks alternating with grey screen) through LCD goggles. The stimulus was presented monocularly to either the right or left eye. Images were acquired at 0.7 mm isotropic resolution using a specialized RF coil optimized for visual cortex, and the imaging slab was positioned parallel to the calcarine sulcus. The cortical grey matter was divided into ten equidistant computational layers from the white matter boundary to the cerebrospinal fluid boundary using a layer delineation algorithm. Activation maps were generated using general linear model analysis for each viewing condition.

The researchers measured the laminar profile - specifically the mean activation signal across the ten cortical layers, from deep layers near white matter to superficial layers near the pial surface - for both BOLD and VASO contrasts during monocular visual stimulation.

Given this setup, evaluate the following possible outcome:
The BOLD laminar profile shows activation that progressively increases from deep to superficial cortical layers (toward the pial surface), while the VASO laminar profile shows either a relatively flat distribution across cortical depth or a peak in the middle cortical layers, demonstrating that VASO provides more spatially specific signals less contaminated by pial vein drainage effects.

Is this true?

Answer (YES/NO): YES